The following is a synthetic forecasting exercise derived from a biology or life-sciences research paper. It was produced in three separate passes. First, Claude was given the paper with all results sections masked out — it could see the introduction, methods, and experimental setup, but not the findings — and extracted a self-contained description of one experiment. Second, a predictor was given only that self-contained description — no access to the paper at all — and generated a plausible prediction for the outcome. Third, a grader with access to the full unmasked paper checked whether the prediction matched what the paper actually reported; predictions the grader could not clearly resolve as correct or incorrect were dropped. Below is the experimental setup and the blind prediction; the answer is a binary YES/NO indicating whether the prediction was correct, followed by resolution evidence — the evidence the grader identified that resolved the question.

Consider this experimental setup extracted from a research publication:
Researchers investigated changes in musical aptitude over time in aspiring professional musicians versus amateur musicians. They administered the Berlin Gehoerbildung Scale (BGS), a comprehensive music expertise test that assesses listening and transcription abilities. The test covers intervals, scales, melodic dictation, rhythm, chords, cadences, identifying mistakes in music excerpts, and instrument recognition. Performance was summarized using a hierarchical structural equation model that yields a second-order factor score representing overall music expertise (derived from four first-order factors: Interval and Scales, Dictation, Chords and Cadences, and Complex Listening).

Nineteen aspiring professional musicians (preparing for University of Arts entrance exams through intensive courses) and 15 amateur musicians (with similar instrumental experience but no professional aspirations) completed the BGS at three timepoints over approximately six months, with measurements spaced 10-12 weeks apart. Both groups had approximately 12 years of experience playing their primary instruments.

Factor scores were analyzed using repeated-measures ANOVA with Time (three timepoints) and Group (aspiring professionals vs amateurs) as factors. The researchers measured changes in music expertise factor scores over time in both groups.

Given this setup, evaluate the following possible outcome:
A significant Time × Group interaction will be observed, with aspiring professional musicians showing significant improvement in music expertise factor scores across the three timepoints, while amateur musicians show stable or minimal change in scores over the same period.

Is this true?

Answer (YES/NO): YES